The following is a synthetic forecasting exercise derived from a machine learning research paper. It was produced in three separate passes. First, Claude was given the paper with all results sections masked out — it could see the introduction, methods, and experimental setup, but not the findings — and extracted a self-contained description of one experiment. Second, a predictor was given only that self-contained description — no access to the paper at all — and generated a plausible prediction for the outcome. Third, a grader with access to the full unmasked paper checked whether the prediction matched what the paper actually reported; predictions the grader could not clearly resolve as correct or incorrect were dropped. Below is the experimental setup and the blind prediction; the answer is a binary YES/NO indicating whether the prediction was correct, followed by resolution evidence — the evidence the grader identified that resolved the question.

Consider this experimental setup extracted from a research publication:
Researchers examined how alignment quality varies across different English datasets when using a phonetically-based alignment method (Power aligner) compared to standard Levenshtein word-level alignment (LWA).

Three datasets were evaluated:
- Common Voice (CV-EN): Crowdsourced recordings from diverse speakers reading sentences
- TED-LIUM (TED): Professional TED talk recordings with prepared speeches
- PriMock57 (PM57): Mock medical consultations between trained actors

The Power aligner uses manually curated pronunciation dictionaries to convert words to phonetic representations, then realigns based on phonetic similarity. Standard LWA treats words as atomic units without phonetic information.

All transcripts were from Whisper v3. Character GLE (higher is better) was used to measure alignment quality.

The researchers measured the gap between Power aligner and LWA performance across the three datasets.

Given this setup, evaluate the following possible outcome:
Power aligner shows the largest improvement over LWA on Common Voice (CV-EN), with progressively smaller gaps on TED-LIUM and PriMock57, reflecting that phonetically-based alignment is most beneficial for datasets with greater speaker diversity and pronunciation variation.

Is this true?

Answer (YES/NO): YES